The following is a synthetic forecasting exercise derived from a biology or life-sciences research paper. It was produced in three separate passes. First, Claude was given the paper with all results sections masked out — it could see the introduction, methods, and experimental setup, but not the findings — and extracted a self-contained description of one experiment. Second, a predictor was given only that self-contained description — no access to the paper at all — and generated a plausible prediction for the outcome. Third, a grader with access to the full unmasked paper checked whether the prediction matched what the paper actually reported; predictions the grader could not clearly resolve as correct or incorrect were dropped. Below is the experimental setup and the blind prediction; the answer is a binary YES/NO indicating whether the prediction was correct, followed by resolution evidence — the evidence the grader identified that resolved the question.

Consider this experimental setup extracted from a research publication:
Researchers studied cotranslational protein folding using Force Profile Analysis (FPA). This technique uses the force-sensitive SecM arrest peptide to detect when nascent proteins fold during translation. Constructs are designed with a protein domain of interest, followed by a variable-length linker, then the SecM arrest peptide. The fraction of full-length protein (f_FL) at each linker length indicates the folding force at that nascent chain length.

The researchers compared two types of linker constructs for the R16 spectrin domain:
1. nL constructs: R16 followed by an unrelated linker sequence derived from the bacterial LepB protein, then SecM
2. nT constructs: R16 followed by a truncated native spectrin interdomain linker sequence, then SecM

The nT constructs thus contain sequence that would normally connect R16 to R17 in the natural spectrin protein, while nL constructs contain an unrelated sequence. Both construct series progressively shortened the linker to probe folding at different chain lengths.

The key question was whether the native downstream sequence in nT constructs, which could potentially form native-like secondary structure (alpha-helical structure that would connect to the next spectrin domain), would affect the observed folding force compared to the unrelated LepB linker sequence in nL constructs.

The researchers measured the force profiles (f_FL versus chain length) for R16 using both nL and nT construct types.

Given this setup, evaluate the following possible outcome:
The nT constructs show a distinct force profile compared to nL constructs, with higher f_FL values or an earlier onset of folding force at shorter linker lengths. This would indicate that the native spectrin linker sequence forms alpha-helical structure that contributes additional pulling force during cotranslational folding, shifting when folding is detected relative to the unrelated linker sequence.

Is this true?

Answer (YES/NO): NO